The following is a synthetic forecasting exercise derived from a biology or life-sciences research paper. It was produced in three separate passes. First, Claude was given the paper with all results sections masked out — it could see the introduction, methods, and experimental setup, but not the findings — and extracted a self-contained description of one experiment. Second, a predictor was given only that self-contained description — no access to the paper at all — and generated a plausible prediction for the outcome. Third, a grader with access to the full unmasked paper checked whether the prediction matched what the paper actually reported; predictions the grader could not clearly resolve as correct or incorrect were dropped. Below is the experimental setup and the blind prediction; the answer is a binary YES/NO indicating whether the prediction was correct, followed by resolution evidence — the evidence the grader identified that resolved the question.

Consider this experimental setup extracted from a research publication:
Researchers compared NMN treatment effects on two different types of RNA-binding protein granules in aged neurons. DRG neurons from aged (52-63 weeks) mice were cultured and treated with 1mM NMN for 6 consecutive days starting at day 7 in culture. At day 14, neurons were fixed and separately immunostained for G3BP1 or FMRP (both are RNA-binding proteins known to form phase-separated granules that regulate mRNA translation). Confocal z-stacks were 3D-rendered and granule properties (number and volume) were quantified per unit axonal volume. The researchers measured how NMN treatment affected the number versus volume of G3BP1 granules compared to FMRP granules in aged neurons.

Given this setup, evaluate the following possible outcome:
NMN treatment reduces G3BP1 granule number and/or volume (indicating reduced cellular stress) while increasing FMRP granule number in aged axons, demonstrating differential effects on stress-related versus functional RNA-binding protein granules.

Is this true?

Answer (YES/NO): NO